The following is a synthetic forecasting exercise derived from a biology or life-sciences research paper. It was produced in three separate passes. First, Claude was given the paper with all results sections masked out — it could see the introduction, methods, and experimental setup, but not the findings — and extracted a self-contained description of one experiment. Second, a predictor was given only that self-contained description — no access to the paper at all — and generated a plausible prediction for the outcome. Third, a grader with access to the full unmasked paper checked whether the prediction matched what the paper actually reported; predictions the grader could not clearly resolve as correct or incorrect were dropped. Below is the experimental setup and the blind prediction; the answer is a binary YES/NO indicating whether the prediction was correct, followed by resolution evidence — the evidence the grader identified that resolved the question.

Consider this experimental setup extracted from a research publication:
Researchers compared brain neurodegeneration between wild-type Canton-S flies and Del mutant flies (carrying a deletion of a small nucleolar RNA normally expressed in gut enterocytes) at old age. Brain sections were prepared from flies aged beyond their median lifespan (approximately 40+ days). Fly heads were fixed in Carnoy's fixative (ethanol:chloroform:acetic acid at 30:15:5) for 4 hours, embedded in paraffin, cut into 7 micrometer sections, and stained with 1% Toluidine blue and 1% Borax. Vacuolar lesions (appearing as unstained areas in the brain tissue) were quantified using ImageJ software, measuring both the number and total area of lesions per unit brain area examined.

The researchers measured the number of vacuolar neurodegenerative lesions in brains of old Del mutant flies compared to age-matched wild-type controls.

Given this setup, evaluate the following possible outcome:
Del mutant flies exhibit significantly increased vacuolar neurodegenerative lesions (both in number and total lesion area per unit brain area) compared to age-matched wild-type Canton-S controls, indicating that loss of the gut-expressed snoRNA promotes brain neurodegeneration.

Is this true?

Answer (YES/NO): YES